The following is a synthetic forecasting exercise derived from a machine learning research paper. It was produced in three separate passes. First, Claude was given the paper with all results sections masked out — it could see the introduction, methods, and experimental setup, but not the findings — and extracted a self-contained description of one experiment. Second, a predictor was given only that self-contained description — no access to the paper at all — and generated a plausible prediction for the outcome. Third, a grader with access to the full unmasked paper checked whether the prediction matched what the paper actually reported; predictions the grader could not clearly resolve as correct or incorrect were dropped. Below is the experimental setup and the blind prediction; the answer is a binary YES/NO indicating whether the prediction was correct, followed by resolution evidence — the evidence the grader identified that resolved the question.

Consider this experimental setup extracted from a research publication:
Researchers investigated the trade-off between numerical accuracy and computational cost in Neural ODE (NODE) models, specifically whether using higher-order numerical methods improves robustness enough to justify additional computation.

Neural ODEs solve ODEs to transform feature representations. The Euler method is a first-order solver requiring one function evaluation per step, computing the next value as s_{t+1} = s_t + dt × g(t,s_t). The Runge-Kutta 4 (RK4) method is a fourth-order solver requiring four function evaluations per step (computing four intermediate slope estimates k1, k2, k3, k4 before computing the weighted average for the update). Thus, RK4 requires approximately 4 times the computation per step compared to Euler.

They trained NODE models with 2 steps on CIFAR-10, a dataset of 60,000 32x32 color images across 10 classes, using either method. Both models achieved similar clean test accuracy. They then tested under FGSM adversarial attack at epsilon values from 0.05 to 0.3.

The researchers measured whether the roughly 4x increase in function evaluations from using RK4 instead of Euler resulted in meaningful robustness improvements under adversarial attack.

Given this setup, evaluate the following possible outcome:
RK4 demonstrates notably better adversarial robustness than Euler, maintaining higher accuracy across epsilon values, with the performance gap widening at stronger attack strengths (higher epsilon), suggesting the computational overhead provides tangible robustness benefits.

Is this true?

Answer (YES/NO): YES